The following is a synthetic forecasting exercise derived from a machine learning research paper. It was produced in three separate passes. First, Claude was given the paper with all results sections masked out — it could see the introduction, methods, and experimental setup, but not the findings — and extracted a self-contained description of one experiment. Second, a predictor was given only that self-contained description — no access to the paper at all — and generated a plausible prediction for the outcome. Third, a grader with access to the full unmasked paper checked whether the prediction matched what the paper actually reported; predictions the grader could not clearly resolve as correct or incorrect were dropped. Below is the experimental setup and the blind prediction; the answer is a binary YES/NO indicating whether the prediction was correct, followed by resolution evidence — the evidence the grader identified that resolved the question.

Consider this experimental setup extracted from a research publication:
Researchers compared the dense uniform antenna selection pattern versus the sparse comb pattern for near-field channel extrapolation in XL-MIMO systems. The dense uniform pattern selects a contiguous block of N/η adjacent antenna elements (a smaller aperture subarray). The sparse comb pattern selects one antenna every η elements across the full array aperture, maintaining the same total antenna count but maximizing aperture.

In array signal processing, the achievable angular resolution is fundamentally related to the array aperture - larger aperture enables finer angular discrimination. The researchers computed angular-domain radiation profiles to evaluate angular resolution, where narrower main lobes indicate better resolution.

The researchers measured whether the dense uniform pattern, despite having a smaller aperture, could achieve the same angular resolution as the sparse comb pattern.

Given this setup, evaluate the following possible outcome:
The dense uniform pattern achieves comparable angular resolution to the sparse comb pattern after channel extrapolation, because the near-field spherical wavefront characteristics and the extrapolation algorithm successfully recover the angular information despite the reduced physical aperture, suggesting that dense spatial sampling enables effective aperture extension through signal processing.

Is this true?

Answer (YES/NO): NO